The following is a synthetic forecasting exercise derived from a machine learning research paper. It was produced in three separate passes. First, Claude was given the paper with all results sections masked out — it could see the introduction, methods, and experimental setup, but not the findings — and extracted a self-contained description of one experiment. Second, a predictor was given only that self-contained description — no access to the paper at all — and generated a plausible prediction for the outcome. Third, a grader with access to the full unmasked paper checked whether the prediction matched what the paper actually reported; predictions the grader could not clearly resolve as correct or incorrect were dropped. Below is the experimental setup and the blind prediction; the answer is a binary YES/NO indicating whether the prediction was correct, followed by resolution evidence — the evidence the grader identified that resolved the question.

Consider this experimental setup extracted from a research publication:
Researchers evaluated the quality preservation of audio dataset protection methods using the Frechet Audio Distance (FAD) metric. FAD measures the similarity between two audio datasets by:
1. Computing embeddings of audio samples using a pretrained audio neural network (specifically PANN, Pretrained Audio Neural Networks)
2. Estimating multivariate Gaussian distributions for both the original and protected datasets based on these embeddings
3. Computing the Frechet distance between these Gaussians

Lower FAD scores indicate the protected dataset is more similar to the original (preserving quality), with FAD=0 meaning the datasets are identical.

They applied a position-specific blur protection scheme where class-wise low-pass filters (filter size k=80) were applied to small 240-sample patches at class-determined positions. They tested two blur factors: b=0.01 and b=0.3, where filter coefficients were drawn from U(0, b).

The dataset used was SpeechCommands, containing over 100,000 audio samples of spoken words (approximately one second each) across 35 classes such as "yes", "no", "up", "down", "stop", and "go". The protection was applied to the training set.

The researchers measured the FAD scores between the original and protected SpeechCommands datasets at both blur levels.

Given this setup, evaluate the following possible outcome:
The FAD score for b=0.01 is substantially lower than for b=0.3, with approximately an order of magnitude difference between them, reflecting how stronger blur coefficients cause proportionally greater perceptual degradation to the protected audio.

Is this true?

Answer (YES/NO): NO